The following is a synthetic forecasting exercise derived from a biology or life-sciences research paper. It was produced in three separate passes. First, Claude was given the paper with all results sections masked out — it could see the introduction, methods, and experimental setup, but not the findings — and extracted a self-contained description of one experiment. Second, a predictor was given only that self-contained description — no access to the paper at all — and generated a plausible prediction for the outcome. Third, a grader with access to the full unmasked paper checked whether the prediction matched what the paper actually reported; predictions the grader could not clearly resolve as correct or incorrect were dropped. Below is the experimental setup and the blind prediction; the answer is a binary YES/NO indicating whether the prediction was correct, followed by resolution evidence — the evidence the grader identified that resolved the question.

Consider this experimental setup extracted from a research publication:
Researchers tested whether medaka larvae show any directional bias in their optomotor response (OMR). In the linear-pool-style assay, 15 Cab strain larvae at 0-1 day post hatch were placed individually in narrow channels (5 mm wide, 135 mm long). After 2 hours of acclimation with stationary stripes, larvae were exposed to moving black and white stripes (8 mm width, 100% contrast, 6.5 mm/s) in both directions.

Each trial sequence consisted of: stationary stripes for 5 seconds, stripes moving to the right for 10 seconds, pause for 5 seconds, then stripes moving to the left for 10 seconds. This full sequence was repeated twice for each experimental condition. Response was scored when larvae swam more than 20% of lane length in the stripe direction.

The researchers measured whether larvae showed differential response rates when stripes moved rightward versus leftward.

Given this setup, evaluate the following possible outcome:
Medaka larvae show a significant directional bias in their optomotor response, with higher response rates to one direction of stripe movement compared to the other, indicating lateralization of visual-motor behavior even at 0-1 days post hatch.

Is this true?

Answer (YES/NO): NO